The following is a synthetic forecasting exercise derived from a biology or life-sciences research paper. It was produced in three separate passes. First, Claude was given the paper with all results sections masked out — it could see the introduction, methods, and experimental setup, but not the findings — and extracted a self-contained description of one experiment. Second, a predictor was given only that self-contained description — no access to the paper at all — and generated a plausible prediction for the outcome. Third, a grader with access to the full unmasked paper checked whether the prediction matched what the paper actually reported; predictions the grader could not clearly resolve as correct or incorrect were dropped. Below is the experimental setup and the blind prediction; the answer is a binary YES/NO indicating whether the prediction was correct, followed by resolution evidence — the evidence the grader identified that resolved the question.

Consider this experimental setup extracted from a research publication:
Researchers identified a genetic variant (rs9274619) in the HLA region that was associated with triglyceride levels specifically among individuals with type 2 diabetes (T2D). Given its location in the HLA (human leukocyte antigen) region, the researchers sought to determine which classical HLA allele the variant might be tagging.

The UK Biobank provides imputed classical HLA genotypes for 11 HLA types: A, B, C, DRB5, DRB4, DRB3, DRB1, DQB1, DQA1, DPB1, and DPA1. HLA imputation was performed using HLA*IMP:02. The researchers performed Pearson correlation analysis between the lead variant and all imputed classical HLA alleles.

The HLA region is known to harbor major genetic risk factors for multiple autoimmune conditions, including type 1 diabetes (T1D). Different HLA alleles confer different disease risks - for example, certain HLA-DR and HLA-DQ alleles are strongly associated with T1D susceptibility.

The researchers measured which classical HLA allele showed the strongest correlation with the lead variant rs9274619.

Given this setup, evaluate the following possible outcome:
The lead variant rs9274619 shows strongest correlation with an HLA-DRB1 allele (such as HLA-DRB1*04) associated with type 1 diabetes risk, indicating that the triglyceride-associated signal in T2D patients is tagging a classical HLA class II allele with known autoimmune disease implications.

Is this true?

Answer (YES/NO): NO